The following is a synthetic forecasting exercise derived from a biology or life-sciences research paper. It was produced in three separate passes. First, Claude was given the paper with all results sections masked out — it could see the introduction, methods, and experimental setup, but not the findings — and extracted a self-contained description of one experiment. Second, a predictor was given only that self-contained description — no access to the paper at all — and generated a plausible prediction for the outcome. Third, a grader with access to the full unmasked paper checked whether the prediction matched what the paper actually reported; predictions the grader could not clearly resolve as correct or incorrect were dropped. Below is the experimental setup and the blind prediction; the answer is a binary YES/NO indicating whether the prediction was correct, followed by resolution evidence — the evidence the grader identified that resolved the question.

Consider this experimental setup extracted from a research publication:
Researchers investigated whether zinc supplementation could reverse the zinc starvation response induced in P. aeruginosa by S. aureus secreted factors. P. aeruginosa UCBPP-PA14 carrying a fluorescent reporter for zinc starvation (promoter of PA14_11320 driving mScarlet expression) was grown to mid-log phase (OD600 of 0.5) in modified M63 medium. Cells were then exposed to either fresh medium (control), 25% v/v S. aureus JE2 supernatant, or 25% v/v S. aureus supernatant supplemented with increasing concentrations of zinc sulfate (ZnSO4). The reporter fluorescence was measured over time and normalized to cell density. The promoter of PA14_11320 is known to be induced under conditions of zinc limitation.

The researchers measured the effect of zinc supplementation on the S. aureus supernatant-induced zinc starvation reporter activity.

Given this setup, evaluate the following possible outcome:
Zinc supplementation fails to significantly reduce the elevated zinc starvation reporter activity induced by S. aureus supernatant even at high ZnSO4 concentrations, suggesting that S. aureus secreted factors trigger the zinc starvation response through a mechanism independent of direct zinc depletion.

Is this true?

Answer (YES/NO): NO